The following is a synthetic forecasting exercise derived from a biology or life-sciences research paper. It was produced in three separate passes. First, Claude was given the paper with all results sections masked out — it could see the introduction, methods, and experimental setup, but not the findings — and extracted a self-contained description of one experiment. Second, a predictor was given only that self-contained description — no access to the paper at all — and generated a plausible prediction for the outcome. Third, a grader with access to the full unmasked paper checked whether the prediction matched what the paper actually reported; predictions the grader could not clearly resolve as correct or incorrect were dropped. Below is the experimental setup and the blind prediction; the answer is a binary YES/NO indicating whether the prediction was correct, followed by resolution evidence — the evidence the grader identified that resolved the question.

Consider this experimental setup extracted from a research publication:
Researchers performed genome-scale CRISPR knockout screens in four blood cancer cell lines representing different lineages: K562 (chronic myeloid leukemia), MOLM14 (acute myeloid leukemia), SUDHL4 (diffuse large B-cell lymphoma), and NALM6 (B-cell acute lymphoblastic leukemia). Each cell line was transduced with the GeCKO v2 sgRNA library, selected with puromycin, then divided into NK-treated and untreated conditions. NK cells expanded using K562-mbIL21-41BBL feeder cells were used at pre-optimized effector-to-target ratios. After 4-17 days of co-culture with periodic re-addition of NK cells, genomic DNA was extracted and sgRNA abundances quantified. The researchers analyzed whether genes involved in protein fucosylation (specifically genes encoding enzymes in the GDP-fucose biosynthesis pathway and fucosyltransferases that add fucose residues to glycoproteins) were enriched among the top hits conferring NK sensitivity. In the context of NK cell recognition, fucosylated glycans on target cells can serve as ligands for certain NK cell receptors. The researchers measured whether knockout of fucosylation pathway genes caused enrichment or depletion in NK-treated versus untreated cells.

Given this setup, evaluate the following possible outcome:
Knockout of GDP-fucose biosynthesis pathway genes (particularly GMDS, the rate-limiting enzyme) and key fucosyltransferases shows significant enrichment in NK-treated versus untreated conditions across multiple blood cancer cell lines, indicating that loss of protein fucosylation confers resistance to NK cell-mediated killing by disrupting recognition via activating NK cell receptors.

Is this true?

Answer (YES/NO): NO